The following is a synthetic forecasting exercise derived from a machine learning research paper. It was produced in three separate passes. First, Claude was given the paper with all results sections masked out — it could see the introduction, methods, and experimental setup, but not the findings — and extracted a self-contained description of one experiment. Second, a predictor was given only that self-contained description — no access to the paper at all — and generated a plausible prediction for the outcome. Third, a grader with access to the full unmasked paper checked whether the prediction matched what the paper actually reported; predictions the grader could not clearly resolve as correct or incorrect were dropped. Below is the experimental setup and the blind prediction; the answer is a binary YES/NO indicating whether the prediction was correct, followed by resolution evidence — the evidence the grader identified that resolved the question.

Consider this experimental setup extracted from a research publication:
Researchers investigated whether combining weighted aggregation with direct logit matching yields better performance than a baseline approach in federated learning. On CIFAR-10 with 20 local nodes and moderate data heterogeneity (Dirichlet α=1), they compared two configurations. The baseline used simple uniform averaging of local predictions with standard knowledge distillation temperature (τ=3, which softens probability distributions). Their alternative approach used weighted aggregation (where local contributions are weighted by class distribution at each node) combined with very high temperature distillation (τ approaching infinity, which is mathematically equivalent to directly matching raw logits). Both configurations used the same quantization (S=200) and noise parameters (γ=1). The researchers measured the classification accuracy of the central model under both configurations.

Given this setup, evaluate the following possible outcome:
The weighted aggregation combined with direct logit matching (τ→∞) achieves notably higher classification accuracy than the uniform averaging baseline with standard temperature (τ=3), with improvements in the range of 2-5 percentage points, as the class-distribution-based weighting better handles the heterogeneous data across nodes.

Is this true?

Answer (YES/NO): NO